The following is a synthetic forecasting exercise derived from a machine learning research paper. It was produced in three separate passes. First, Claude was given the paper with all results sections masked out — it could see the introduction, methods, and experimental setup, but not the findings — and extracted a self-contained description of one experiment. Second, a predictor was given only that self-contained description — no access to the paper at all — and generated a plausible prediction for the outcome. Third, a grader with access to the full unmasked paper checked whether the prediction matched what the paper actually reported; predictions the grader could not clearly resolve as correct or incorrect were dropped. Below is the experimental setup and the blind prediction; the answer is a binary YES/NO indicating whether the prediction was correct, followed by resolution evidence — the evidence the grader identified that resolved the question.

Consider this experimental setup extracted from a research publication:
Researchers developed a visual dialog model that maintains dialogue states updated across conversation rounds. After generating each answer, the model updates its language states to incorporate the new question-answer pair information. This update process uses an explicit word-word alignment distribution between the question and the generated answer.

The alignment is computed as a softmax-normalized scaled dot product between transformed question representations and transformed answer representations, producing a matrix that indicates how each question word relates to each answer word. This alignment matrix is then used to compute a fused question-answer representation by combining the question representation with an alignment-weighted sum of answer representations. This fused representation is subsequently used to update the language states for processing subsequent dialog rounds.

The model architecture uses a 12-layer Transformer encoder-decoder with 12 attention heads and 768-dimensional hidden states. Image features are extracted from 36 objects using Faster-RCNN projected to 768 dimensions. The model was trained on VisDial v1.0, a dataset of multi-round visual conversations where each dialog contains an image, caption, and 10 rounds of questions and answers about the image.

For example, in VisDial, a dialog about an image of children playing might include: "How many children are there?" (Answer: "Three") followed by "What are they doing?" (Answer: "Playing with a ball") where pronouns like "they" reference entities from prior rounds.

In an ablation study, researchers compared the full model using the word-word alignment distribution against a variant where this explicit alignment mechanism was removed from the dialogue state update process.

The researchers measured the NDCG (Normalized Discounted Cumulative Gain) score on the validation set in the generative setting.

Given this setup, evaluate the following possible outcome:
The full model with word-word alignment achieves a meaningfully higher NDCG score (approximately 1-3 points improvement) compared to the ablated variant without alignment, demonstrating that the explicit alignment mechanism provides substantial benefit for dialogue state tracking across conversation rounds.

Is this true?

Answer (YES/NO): YES